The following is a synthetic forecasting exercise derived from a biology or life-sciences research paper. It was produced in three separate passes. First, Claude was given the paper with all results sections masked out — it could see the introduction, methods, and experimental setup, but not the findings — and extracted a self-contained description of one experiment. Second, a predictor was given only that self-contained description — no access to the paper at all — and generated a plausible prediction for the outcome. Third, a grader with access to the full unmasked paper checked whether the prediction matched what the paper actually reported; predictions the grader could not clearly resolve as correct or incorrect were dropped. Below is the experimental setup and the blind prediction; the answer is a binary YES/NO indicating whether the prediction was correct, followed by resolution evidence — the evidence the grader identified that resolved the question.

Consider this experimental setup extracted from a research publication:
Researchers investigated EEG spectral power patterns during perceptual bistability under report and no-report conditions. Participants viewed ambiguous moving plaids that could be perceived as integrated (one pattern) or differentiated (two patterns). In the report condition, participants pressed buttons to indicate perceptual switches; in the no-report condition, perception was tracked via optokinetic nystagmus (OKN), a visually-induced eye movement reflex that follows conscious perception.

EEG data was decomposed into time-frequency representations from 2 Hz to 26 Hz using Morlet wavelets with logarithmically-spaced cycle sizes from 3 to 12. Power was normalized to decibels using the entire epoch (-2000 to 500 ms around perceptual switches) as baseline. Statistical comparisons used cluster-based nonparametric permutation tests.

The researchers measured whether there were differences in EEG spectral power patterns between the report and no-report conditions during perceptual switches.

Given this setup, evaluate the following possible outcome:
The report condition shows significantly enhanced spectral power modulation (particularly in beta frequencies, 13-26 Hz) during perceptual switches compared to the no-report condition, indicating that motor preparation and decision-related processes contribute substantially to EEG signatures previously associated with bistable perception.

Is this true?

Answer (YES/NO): NO